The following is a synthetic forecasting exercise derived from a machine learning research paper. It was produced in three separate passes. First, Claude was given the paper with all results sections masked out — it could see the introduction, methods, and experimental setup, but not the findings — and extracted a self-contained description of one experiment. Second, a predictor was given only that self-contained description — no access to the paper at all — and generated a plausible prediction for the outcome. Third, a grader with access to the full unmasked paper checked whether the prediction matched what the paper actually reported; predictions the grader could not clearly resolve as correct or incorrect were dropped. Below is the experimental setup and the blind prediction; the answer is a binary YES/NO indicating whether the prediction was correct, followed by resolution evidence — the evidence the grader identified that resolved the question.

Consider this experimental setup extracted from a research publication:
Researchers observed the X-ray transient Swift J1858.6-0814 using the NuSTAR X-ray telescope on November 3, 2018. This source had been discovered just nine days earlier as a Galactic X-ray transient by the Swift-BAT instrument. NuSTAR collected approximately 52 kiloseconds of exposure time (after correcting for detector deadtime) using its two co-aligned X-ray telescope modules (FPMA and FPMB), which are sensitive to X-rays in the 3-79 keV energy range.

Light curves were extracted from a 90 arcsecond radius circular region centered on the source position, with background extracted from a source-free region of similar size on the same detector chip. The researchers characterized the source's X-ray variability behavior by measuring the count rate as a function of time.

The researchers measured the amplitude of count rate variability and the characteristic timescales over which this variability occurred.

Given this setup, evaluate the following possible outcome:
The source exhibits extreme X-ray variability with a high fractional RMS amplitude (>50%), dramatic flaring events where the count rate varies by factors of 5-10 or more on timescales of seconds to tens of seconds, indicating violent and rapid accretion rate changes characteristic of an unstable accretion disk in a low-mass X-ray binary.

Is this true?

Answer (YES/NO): YES